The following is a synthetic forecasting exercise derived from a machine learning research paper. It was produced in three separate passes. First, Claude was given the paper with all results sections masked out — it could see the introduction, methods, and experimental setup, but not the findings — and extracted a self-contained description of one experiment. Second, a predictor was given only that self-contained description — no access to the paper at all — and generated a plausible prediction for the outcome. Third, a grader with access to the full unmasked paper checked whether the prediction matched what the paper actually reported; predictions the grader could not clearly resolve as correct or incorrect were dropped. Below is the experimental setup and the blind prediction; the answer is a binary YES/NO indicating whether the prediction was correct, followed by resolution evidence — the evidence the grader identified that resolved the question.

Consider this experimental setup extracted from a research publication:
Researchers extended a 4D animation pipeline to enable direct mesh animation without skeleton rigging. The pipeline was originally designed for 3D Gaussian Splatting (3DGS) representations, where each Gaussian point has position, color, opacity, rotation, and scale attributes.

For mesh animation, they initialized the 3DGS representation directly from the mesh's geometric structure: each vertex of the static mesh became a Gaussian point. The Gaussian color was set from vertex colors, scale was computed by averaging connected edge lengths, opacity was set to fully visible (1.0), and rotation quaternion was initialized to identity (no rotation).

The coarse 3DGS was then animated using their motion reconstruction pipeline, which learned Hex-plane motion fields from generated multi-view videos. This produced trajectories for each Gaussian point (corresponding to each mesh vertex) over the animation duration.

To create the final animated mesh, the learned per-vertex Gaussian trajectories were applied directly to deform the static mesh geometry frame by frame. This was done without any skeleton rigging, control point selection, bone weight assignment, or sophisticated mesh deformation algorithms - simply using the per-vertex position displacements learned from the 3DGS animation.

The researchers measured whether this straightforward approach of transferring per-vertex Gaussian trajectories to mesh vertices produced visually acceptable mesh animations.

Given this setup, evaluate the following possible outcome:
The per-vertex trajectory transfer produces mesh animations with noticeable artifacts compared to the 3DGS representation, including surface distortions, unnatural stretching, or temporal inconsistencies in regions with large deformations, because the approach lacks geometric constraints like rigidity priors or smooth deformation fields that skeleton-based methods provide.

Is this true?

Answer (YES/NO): NO